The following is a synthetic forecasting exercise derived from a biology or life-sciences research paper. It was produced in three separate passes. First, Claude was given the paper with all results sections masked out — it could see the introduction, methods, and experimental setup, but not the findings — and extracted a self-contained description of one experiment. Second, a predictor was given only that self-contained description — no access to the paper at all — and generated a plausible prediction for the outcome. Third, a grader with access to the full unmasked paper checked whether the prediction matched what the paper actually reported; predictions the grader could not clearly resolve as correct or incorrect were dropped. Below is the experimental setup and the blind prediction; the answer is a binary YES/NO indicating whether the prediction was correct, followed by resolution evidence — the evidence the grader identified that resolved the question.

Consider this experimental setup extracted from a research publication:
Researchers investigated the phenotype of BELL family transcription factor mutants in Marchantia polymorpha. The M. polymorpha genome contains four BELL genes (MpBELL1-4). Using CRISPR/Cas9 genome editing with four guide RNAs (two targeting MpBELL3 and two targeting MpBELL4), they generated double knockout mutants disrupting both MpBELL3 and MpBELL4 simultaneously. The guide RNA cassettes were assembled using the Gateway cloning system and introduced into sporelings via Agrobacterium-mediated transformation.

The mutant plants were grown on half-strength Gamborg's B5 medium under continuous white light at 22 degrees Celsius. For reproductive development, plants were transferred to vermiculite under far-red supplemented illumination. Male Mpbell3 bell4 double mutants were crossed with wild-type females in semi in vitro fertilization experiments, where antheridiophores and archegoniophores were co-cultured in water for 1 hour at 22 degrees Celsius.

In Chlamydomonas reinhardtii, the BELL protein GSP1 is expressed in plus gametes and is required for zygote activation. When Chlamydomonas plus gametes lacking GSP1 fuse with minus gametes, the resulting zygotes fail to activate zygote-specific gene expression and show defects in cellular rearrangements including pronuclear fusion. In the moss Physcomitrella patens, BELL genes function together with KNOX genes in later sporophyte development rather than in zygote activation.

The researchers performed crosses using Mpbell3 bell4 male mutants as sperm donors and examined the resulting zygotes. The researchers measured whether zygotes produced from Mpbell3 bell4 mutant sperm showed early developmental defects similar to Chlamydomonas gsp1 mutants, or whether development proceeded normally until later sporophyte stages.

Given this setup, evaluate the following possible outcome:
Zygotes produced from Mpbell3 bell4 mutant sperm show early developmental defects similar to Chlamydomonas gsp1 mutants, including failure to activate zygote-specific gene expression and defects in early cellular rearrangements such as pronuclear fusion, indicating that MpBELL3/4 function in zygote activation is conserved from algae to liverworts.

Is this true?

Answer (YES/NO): YES